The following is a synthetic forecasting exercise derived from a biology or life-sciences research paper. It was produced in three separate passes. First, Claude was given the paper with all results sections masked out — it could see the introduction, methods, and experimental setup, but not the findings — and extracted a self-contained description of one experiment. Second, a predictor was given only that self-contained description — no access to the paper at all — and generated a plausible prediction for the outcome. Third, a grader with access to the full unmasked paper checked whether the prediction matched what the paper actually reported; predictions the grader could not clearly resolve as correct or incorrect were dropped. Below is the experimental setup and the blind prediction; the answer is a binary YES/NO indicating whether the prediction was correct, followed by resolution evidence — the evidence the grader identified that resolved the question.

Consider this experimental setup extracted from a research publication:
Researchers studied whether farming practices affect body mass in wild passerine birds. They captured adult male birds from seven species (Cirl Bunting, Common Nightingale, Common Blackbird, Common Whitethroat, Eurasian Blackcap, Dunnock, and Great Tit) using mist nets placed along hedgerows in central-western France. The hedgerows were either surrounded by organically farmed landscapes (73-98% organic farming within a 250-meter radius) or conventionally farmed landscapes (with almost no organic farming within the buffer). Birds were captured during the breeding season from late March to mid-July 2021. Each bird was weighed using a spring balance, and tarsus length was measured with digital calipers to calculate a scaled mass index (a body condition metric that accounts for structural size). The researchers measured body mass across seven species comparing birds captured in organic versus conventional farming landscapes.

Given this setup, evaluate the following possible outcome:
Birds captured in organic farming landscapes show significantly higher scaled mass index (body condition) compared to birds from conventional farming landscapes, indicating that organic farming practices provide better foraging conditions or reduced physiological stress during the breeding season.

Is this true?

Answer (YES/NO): NO